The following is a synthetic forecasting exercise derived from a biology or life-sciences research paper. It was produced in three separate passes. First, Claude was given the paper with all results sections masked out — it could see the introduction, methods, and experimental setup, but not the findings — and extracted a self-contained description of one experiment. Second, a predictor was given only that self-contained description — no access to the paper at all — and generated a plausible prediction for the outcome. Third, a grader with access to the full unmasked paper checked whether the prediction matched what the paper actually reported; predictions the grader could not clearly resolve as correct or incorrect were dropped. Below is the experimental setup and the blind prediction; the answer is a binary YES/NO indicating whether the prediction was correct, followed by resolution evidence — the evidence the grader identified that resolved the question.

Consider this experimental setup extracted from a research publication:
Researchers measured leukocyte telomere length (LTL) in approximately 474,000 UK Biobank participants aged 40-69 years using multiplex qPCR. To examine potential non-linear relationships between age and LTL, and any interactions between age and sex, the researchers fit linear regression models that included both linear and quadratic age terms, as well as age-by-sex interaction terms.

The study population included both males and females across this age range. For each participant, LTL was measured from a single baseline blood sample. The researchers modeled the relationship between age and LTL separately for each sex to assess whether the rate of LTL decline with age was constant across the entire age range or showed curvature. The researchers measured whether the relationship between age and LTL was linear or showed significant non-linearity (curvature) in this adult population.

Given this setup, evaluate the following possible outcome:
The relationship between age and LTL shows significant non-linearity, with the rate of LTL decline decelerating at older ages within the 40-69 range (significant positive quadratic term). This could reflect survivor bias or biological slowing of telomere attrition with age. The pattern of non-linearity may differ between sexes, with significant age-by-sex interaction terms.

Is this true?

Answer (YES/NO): NO